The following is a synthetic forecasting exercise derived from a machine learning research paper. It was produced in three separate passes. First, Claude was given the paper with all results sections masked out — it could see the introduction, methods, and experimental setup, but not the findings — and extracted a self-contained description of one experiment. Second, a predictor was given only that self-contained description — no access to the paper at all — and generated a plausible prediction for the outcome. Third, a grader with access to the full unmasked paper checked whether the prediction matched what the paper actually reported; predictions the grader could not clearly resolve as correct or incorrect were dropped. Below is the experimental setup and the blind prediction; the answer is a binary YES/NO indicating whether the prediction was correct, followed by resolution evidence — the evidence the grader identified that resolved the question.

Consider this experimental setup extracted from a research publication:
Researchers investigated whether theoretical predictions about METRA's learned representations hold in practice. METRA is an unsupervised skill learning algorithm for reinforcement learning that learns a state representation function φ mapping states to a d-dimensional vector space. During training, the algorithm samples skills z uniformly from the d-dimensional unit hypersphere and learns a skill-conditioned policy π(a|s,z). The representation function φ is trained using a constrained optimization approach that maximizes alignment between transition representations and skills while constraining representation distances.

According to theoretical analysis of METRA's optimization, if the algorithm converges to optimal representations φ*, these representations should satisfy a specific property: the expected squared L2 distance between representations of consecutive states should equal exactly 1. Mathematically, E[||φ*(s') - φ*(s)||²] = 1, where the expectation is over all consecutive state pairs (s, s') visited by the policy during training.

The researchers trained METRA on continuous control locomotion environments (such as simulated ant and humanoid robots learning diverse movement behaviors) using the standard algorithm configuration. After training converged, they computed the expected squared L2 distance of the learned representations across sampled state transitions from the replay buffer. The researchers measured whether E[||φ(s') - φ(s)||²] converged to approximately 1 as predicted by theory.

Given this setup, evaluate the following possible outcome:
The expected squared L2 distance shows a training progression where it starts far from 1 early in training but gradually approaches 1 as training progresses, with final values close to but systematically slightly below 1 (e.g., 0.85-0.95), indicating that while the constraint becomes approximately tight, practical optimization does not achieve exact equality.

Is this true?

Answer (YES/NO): NO